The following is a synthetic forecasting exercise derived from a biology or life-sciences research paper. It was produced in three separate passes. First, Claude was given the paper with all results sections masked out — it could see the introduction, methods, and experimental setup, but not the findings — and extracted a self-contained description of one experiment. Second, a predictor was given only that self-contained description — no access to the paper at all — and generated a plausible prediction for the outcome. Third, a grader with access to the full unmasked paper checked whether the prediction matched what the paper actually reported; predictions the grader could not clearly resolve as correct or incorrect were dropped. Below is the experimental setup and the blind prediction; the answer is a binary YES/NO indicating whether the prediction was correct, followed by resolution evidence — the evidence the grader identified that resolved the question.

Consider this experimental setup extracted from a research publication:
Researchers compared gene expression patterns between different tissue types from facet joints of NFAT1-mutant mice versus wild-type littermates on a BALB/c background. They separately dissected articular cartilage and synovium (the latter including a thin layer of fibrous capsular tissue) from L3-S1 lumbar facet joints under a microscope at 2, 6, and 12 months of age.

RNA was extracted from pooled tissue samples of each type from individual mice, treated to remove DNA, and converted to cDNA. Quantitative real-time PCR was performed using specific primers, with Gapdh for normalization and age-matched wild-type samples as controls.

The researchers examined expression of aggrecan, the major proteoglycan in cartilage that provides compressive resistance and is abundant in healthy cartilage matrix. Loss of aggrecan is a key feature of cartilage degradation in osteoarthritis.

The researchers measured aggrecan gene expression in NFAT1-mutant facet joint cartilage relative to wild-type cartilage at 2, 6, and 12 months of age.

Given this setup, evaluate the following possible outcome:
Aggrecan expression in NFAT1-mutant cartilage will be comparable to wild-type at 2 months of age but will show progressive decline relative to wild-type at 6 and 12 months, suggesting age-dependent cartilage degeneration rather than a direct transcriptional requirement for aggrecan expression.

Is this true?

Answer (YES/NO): NO